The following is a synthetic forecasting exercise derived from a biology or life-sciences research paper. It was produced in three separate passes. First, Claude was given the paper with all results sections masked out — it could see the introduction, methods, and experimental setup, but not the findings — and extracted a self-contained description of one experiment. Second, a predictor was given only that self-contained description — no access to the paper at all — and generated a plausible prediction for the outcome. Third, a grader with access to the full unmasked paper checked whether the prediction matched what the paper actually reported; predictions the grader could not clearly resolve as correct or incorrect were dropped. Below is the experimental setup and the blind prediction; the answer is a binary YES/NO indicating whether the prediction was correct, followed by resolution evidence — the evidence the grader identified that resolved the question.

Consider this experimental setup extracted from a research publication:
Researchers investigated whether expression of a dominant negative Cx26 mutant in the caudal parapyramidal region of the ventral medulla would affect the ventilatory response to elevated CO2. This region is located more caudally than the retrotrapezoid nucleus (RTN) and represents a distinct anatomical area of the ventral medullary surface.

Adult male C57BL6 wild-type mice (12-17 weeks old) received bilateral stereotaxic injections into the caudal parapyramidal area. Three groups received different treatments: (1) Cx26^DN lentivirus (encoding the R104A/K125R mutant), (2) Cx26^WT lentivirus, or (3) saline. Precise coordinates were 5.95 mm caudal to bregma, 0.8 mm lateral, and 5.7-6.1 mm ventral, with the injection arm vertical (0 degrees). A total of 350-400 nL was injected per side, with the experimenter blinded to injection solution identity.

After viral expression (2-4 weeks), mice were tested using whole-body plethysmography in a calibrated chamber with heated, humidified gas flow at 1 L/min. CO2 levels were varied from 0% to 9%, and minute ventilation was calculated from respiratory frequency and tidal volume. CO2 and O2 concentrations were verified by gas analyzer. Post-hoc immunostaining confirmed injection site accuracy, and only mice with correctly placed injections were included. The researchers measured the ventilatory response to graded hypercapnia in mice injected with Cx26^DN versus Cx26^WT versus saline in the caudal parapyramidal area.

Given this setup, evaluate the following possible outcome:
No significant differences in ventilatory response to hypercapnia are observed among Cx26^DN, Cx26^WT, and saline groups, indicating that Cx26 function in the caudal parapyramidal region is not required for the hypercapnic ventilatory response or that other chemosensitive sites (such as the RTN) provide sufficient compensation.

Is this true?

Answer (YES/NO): NO